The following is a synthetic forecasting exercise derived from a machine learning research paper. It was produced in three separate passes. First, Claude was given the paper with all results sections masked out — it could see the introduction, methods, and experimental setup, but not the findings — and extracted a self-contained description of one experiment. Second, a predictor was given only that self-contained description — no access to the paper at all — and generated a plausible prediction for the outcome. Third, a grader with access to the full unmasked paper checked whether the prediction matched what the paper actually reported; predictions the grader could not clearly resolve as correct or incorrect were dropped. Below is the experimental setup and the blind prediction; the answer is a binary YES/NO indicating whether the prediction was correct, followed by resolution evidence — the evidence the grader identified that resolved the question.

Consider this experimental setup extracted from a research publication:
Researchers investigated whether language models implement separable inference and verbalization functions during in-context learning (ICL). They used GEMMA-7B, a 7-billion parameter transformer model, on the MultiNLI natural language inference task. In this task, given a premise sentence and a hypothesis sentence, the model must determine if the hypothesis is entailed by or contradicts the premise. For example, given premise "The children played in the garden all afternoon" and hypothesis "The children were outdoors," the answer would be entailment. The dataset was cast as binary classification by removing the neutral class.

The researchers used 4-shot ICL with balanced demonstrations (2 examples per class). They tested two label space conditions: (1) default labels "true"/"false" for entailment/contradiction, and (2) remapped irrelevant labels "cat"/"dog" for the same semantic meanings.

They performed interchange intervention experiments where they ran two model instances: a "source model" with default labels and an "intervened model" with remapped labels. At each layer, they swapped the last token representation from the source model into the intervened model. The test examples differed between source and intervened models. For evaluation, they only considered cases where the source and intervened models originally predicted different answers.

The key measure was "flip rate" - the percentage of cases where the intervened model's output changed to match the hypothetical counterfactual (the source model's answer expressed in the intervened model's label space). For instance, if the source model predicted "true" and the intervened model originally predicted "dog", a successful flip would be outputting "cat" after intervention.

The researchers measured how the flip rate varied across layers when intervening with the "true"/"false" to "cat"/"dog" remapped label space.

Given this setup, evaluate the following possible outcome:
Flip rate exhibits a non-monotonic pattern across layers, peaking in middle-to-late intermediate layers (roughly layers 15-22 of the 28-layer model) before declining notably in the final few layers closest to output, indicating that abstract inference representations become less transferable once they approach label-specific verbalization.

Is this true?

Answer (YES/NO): YES